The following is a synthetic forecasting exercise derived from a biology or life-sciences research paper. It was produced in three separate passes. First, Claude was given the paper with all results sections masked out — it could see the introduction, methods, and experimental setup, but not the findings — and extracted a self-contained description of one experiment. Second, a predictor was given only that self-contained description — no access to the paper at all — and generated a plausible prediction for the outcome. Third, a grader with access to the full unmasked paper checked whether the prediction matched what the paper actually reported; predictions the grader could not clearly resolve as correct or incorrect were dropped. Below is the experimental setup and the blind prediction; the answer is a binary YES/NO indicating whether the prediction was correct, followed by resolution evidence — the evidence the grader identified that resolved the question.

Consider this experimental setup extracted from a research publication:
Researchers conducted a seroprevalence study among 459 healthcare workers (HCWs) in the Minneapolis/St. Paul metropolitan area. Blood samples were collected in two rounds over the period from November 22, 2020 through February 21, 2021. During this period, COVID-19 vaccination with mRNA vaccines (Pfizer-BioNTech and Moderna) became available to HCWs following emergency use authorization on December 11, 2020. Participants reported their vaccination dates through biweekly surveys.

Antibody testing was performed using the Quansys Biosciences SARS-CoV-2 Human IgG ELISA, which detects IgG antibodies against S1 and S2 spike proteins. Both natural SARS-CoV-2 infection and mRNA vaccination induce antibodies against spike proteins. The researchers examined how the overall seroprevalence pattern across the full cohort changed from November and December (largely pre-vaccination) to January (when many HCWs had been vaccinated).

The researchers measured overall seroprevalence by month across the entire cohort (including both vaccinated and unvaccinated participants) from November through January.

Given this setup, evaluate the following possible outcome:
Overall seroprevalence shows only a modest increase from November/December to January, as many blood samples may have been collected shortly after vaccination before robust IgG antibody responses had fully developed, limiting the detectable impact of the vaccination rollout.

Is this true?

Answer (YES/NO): NO